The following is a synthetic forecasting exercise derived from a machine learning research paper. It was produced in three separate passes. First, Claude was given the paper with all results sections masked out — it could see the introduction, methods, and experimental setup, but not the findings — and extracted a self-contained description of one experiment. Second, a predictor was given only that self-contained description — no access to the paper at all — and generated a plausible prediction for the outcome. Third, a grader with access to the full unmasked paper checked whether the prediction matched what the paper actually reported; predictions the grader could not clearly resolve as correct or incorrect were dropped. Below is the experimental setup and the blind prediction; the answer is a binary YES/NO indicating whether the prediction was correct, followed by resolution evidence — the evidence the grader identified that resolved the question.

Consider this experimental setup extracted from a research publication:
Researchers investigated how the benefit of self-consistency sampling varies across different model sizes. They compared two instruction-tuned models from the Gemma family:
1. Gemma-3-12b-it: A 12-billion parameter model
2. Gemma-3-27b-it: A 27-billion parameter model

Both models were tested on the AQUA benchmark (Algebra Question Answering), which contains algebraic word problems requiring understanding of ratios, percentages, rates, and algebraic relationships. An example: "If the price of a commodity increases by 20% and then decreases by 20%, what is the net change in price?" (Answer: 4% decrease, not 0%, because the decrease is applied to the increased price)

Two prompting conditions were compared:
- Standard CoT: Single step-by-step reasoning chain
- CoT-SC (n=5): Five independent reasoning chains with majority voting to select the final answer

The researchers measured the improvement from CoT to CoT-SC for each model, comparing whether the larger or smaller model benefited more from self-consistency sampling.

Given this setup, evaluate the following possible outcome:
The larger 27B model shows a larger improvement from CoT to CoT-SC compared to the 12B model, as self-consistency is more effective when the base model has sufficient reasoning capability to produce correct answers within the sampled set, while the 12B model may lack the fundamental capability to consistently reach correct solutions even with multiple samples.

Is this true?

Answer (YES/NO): YES